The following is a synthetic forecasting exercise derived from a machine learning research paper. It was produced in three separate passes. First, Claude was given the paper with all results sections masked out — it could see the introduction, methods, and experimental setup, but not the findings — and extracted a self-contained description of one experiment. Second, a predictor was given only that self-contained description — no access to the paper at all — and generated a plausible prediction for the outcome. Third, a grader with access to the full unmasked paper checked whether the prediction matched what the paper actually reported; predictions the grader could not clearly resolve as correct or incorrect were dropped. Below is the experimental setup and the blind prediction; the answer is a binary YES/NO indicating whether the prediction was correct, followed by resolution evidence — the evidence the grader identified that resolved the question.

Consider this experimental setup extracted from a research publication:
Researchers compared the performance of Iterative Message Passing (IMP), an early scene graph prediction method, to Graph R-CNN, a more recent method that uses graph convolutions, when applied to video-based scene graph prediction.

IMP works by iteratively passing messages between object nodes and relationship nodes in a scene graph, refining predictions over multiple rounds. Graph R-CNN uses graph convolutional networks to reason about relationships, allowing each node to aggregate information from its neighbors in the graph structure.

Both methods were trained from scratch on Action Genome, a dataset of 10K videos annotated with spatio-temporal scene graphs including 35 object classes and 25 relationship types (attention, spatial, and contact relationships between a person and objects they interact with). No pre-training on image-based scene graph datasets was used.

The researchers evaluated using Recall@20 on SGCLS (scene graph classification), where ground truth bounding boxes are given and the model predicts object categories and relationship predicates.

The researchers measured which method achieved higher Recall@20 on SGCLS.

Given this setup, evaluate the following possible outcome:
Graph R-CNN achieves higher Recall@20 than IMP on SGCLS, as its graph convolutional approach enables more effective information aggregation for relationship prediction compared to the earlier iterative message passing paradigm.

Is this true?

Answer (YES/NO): NO